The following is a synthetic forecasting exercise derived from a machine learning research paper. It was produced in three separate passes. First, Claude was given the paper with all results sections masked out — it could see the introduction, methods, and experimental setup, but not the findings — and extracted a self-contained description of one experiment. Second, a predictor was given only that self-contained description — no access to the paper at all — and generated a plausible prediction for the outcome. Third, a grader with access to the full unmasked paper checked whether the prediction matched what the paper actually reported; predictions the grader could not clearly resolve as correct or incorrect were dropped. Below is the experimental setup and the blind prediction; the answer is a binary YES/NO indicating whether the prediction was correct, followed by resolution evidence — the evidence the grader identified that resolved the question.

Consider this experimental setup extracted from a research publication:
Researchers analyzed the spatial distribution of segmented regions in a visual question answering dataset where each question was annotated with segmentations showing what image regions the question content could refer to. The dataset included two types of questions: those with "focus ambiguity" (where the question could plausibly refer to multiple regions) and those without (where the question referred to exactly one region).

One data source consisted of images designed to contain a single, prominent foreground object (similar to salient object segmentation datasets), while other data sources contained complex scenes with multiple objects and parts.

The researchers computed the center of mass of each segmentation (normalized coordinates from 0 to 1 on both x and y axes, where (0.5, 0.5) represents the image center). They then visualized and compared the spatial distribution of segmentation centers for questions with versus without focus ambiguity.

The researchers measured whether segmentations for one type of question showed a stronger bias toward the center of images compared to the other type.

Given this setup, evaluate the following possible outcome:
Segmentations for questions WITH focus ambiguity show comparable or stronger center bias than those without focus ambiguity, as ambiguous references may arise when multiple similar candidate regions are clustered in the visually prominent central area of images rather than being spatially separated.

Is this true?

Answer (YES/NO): NO